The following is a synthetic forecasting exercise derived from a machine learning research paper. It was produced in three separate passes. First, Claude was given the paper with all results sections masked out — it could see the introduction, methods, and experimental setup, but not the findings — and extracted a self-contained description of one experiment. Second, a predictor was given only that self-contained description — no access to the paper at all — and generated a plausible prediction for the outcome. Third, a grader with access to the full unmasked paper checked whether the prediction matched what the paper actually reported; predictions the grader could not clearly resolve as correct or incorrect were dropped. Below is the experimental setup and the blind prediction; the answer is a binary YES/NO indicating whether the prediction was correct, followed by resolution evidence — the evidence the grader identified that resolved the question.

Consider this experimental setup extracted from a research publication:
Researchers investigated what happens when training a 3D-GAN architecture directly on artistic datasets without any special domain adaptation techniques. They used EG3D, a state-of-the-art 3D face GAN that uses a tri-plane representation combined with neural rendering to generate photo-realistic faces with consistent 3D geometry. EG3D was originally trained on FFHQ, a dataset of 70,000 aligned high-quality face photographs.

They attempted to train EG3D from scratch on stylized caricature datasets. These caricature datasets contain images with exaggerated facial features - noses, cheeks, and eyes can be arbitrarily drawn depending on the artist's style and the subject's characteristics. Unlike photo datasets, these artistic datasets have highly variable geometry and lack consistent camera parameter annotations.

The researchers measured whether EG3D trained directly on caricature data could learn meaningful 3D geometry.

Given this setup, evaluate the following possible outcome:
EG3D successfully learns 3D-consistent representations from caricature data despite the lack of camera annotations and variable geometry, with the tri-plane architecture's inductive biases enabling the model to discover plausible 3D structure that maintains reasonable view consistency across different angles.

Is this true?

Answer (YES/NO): NO